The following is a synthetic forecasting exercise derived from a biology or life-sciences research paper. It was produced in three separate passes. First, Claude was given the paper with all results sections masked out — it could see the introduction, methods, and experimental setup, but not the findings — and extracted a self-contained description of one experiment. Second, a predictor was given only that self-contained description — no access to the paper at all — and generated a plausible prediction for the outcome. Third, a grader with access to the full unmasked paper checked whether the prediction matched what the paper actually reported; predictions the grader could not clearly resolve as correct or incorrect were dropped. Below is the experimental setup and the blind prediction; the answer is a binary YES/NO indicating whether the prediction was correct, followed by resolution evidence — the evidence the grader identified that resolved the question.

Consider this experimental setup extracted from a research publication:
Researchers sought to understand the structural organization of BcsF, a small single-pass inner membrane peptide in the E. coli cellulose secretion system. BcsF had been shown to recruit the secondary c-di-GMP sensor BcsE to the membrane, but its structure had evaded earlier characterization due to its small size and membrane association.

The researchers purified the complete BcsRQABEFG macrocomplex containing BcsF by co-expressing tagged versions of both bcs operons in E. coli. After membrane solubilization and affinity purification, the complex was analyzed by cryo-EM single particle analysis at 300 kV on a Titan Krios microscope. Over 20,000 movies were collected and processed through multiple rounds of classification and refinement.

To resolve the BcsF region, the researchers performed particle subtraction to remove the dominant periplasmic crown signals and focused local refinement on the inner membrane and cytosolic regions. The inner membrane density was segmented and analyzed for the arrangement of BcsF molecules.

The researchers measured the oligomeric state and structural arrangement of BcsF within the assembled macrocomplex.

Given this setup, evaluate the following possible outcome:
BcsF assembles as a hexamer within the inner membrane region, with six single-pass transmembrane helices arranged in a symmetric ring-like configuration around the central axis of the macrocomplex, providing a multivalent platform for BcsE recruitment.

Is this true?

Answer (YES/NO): NO